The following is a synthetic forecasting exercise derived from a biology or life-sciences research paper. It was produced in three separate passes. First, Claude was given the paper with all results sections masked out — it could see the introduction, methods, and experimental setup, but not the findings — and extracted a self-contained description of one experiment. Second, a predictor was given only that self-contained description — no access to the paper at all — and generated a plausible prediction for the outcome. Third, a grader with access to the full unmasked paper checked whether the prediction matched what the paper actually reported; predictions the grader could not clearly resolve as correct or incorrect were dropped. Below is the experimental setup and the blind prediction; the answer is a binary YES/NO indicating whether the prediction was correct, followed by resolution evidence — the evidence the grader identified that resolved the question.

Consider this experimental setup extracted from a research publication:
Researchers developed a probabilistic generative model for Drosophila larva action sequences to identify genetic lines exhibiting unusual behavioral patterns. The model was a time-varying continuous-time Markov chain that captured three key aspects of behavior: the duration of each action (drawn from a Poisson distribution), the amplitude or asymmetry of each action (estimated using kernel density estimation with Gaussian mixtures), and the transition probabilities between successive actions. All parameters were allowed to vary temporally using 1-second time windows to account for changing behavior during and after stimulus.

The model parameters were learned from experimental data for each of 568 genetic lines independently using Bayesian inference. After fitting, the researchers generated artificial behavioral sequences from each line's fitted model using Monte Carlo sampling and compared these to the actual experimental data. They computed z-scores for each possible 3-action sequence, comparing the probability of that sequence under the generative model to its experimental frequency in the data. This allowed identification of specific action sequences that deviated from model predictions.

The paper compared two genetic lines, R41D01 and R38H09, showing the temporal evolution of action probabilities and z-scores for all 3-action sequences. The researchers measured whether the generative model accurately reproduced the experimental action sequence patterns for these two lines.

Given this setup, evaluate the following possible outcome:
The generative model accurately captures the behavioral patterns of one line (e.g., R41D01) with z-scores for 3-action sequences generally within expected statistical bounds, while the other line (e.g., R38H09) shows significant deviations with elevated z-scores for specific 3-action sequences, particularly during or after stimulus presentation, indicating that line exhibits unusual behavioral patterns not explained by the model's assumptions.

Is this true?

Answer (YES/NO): YES